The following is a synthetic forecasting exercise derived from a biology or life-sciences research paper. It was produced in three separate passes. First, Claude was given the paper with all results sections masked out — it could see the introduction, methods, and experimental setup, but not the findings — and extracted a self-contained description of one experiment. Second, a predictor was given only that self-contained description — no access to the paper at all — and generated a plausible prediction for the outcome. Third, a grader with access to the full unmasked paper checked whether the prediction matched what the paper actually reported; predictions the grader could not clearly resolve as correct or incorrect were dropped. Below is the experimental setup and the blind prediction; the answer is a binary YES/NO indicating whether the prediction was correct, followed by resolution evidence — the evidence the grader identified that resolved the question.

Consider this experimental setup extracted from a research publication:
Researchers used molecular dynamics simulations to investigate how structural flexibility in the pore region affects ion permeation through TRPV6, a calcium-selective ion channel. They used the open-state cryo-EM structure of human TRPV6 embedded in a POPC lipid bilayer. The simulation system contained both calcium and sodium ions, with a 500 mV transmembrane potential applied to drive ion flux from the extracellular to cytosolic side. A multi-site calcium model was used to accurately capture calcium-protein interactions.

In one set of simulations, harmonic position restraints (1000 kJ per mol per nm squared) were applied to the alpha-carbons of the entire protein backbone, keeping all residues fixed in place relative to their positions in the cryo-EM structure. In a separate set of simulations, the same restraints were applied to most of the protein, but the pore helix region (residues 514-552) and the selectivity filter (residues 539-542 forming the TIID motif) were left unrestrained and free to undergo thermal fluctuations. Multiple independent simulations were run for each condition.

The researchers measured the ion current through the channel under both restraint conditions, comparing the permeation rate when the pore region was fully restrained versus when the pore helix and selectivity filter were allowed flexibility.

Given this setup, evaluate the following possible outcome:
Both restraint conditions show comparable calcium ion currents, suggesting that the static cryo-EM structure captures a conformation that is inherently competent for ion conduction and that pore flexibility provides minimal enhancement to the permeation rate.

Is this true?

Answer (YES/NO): NO